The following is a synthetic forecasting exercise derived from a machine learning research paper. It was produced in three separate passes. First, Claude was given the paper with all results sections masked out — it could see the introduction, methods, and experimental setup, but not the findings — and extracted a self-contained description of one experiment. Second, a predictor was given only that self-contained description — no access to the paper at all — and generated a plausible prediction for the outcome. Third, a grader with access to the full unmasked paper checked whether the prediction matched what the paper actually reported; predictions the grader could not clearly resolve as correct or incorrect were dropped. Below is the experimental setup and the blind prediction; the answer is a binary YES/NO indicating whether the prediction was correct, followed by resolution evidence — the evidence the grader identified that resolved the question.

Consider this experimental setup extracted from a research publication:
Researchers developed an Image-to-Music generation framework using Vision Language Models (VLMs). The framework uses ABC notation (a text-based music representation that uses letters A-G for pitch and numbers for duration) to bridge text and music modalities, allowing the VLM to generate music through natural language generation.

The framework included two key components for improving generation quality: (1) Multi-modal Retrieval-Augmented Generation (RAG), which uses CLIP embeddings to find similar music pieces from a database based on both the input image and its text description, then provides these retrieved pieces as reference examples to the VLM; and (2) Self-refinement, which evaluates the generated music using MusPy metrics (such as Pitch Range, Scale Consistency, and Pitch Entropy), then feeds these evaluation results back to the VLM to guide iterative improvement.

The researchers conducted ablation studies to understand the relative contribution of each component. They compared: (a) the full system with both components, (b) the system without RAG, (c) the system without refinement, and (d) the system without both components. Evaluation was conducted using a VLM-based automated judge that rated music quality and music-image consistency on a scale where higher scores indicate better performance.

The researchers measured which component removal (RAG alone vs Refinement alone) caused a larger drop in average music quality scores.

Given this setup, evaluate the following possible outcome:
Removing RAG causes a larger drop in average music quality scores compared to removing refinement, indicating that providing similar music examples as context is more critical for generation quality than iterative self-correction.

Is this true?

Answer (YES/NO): YES